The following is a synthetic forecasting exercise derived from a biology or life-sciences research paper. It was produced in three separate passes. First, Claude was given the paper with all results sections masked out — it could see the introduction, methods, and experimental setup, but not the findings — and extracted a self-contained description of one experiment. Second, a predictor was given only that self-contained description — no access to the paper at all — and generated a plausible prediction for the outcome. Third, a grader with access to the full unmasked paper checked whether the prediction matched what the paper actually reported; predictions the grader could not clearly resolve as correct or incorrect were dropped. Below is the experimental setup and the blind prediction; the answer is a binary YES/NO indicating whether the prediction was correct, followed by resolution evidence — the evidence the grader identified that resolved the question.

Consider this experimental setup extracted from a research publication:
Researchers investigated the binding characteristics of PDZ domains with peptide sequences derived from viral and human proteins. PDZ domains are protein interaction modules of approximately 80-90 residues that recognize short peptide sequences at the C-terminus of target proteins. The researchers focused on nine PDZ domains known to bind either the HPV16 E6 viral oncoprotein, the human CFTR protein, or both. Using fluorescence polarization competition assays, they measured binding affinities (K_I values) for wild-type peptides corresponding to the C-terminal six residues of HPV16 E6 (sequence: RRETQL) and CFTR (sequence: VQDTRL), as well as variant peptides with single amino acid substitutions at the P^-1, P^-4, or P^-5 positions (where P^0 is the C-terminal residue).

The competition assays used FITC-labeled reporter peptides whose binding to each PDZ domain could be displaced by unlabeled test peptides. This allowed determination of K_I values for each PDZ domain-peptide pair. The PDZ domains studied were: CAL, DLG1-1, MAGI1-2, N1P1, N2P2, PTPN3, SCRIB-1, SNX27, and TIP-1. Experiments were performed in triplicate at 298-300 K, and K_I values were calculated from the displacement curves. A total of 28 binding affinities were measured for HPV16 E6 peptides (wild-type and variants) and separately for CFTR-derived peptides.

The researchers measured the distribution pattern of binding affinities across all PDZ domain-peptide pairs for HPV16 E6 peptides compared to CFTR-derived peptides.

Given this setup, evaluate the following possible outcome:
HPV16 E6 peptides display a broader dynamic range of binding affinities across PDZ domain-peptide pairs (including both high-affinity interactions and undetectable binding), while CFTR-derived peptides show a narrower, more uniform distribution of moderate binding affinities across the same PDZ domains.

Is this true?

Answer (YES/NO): NO